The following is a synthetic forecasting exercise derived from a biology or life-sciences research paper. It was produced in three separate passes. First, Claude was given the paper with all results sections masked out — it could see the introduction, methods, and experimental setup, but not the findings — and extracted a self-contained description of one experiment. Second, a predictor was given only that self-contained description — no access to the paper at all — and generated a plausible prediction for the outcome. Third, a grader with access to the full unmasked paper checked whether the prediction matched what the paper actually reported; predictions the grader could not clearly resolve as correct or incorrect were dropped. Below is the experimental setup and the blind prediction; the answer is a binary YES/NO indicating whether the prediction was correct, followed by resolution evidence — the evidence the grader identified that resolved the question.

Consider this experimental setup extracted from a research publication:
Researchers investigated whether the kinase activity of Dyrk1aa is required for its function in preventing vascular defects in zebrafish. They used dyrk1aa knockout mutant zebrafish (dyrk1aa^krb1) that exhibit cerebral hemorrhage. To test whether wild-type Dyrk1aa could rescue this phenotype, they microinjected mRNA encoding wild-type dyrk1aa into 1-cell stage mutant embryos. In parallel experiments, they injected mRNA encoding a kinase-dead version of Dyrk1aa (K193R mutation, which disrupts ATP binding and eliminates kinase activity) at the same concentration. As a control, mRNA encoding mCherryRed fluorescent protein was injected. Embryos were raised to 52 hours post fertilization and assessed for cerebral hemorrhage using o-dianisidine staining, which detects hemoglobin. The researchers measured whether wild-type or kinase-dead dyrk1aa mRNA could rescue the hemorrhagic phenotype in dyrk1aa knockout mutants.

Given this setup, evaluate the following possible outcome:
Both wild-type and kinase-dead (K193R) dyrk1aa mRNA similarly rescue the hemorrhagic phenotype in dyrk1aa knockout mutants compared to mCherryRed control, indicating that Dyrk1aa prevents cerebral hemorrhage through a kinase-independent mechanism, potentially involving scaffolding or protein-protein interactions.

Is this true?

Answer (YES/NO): NO